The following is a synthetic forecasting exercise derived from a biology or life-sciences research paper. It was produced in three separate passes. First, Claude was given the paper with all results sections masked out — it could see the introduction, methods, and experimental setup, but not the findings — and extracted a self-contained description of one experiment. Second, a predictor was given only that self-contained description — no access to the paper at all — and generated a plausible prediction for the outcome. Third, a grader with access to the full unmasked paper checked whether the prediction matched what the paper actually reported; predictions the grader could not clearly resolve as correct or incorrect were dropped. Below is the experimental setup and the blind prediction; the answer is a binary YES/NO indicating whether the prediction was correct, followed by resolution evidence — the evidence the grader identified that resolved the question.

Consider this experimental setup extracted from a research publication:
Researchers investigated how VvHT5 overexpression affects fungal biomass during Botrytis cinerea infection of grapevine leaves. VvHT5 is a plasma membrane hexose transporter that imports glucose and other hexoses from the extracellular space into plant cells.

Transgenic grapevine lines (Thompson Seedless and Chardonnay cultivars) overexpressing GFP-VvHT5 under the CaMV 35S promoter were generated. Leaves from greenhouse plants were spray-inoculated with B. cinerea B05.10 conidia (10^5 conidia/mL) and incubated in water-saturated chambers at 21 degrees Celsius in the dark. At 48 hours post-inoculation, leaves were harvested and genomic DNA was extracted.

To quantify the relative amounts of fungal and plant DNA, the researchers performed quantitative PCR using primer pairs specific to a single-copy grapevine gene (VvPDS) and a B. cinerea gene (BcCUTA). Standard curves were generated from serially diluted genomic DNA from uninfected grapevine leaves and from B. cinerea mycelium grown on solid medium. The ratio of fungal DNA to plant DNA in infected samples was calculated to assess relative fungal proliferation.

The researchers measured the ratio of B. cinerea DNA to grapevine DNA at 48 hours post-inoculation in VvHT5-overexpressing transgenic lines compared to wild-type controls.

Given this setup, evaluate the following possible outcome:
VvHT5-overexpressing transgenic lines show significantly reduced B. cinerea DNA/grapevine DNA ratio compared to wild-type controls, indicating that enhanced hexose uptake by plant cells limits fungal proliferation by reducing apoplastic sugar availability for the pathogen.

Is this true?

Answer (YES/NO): NO